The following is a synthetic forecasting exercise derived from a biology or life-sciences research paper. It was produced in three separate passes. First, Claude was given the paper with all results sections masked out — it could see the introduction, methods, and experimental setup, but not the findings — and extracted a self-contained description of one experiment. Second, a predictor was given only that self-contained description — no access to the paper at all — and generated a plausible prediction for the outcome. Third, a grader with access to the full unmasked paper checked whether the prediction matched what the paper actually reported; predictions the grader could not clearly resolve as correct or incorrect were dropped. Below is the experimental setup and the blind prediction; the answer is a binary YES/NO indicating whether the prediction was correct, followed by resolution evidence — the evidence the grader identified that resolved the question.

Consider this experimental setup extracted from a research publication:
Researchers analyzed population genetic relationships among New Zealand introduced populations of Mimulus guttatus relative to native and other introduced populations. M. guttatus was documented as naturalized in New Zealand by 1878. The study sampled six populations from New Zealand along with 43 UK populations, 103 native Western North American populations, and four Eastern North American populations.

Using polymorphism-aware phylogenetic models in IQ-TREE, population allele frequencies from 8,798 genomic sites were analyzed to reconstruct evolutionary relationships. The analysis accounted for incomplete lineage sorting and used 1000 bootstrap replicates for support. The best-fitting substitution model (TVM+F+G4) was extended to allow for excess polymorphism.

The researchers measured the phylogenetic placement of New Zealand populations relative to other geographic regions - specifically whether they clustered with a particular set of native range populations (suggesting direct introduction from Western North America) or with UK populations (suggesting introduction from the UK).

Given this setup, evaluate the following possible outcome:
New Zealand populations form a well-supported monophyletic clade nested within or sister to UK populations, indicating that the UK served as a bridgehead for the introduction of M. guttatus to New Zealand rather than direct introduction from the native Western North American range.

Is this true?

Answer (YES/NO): NO